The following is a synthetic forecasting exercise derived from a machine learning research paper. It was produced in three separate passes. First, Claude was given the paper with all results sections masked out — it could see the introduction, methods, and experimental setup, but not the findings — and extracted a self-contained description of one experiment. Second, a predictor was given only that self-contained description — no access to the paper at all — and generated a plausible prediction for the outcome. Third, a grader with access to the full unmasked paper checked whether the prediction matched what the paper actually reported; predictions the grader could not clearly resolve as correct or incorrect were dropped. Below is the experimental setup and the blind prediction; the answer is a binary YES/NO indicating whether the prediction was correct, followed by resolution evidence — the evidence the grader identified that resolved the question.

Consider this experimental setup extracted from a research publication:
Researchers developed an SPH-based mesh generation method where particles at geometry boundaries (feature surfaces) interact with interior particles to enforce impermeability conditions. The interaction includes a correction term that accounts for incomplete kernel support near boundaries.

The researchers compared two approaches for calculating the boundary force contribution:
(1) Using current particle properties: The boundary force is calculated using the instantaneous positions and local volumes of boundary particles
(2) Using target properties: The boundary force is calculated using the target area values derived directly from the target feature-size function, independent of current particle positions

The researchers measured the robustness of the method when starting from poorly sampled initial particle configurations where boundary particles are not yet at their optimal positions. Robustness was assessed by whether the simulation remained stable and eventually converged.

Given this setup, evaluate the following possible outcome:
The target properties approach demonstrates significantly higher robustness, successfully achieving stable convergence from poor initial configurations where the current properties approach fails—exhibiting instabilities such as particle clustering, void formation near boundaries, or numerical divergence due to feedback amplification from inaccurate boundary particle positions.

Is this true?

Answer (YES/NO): YES